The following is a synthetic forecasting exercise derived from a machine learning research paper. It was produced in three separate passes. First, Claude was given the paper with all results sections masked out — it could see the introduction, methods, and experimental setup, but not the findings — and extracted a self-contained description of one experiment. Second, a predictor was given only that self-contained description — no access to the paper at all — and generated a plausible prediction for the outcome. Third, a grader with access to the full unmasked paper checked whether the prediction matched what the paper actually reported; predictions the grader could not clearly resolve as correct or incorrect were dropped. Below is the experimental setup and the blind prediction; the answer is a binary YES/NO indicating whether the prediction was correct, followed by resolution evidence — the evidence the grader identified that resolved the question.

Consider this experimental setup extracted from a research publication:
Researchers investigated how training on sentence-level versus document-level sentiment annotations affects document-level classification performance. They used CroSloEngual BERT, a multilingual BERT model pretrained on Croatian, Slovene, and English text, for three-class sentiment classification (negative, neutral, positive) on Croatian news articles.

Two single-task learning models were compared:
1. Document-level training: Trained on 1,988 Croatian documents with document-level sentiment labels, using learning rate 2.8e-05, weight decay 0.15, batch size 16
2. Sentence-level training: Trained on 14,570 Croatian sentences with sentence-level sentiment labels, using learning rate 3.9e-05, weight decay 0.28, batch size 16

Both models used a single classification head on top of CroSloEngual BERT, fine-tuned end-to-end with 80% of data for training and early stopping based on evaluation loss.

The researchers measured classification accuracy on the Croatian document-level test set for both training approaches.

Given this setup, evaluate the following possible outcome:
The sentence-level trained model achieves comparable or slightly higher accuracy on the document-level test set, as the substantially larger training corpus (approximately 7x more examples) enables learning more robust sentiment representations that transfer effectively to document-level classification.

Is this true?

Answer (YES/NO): NO